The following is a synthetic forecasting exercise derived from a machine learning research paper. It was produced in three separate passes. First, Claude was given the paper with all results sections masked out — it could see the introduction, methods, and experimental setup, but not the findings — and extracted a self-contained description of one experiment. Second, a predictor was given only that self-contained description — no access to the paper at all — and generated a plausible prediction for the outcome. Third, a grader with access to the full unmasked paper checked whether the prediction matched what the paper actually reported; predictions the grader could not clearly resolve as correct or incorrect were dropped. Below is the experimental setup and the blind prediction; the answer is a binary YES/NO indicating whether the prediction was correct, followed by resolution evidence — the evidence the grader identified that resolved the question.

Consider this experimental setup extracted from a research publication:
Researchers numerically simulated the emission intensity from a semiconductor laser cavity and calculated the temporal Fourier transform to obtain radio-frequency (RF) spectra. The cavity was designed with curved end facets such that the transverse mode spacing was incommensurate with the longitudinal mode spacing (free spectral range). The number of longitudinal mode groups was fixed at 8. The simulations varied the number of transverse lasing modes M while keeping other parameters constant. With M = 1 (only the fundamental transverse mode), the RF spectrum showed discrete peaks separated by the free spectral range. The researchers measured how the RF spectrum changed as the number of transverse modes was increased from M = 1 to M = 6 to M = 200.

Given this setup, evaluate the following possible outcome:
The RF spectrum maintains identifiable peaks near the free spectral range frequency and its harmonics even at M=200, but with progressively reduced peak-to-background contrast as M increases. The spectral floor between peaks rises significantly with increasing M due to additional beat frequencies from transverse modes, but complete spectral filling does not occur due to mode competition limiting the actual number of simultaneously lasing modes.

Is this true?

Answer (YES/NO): NO